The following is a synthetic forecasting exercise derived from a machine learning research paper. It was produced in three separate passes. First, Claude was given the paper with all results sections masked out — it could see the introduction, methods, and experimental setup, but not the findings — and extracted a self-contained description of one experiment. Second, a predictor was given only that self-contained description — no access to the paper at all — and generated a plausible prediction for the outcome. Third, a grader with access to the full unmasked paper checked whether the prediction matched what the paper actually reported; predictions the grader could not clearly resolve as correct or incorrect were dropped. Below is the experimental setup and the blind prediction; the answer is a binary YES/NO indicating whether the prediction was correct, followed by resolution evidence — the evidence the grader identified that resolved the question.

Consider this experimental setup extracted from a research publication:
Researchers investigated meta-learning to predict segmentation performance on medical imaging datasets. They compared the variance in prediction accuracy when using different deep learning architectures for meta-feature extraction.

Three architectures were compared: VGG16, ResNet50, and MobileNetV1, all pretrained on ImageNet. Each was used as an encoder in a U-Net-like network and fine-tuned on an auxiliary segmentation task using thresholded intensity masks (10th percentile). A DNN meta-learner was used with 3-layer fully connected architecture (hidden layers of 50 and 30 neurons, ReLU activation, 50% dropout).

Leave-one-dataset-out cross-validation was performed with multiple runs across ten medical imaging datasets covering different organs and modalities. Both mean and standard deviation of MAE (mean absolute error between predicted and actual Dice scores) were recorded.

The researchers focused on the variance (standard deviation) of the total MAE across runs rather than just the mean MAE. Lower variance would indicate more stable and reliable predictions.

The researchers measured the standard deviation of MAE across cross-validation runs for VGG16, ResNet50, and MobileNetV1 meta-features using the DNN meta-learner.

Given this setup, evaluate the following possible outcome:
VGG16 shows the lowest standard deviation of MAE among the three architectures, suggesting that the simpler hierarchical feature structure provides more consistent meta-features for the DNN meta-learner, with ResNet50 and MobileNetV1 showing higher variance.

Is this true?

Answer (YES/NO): NO